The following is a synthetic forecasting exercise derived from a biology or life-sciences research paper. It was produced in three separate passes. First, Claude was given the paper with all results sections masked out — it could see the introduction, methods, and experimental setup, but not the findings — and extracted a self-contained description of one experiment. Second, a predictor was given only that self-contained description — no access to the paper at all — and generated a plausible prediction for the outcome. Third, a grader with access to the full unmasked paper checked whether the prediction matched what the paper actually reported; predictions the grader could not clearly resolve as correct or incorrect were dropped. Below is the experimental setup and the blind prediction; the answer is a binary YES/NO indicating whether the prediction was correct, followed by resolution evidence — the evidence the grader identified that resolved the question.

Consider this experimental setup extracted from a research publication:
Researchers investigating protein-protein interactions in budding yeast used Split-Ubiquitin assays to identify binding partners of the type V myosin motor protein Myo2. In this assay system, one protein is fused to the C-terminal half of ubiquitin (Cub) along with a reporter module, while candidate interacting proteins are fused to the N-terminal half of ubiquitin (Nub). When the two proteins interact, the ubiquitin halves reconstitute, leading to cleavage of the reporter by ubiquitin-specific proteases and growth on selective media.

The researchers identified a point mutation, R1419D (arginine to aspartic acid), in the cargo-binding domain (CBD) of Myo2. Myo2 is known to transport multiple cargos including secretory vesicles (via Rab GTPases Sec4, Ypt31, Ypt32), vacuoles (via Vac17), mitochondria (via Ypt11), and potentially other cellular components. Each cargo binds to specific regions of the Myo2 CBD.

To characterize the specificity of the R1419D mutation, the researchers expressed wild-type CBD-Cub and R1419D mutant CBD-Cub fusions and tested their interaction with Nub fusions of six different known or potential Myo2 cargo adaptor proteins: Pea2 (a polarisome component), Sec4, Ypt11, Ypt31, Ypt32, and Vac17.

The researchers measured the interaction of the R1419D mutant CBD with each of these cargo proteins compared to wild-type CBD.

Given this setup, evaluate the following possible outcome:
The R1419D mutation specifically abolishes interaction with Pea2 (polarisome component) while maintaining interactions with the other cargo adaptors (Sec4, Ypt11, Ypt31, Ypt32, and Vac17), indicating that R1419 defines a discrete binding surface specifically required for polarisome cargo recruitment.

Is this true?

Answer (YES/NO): YES